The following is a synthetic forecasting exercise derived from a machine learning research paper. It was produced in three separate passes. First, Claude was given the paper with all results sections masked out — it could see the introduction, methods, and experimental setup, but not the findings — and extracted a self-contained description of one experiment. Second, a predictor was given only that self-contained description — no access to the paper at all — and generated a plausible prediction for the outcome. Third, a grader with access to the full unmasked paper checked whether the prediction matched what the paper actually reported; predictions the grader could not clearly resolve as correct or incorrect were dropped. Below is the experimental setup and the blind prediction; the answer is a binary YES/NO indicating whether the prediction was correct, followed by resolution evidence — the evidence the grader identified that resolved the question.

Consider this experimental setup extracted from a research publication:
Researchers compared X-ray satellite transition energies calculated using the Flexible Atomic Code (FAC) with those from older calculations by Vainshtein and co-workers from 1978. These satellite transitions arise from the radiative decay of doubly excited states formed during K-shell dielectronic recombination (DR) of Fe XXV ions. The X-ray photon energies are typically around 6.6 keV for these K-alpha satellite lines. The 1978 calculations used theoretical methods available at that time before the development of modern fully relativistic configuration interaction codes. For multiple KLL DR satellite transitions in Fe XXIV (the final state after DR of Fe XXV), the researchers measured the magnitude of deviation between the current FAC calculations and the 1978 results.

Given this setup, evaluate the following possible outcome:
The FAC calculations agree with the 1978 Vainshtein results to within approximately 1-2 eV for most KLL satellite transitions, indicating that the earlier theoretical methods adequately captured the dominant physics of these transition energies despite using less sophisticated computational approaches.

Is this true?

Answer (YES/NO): NO